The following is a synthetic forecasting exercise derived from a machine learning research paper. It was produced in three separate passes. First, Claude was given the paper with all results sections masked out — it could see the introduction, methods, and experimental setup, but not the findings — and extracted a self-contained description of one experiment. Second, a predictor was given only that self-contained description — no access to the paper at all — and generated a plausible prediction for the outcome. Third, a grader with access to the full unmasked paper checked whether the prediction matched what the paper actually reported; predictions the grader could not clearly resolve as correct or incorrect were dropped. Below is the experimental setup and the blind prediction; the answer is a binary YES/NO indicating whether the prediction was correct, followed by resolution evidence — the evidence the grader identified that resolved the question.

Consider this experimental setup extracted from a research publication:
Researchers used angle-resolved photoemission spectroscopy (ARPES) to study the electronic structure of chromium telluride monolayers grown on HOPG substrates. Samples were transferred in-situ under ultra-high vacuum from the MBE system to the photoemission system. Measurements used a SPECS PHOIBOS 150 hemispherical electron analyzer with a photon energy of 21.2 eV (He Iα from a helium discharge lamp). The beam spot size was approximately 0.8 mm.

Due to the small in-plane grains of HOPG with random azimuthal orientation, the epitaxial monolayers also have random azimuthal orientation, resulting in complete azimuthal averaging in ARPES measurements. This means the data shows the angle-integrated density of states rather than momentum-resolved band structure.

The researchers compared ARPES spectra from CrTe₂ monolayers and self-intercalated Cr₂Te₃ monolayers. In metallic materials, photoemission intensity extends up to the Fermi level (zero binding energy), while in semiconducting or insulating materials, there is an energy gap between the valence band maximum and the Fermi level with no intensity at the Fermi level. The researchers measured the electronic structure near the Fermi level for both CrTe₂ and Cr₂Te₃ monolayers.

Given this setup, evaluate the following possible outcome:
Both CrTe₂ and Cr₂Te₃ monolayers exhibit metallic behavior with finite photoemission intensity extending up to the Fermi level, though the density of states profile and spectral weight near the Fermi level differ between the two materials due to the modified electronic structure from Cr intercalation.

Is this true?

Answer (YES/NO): NO